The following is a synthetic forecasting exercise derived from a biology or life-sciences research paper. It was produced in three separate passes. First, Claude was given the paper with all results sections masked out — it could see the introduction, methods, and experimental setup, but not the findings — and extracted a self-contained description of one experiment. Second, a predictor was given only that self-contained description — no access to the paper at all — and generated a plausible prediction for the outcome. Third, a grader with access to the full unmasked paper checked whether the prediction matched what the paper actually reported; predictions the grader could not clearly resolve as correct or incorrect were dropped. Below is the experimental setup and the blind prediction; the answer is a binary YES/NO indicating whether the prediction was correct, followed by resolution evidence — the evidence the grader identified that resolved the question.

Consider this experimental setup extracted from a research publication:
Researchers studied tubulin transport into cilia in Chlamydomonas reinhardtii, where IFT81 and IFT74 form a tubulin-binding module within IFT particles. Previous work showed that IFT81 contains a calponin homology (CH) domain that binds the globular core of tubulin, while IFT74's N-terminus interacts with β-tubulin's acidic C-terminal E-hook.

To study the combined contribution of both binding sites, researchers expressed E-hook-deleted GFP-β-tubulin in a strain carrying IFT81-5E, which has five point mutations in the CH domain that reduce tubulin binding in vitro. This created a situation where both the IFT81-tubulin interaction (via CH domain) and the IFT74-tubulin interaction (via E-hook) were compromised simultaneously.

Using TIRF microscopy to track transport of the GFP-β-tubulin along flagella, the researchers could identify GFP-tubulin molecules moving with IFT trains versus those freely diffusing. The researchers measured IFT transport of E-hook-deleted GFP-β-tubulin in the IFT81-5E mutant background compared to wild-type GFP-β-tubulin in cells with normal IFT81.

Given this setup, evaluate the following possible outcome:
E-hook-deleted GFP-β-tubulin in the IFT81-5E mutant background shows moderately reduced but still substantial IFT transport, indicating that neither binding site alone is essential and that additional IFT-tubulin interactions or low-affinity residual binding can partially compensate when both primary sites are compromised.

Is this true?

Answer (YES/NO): NO